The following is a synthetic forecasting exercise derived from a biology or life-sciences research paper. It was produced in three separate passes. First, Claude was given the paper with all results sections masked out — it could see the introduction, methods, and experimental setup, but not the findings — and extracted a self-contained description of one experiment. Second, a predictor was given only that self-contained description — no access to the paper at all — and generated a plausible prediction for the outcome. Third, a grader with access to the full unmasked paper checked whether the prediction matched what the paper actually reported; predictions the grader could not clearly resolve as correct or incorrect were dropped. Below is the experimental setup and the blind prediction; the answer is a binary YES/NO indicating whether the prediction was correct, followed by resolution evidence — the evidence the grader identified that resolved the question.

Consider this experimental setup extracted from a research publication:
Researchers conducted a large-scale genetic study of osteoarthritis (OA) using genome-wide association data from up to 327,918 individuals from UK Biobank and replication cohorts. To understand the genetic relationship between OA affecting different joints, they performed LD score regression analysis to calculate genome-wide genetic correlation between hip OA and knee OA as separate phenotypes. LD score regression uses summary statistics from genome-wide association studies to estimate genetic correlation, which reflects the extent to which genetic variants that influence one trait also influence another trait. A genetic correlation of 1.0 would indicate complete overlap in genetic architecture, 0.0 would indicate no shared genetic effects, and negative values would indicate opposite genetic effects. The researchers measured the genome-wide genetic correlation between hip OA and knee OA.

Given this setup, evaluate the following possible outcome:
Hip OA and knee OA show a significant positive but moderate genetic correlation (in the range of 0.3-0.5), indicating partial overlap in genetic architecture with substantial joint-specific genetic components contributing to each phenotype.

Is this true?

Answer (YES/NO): NO